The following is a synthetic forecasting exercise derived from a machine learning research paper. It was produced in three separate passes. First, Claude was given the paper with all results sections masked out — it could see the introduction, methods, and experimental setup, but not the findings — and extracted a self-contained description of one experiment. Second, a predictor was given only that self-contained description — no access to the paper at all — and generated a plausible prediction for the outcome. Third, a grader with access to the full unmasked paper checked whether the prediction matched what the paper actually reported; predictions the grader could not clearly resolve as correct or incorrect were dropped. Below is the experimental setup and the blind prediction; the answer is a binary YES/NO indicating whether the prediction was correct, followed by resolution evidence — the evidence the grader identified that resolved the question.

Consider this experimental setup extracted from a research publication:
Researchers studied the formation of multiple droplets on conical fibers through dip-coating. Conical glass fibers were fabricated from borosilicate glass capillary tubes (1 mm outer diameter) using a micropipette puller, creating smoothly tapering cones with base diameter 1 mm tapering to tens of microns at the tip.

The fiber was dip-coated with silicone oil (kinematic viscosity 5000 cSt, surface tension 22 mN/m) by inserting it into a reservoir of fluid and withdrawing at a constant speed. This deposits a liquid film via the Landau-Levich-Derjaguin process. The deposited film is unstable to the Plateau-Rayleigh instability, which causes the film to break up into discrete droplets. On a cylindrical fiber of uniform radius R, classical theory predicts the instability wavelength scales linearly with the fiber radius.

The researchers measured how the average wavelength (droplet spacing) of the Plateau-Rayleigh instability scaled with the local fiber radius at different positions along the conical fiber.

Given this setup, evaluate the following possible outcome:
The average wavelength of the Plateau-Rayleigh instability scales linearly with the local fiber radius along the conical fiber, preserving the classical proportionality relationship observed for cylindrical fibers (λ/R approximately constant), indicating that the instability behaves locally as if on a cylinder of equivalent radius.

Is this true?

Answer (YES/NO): YES